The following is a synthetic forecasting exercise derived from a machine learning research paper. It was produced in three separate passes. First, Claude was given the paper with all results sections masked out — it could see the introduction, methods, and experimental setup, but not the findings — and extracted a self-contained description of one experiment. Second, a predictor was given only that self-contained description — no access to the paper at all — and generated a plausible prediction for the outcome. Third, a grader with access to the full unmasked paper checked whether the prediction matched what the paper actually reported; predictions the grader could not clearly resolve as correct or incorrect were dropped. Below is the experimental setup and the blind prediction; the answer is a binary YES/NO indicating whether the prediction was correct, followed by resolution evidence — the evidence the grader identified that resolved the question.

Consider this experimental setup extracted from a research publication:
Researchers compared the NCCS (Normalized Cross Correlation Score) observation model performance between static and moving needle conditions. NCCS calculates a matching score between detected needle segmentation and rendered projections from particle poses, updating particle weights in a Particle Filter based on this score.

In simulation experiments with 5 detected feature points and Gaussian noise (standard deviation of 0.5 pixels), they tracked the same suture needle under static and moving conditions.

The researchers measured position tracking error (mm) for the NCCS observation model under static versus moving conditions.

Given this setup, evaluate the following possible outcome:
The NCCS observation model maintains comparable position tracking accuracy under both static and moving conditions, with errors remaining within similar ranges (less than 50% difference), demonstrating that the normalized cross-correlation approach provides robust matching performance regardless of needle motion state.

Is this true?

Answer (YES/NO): NO